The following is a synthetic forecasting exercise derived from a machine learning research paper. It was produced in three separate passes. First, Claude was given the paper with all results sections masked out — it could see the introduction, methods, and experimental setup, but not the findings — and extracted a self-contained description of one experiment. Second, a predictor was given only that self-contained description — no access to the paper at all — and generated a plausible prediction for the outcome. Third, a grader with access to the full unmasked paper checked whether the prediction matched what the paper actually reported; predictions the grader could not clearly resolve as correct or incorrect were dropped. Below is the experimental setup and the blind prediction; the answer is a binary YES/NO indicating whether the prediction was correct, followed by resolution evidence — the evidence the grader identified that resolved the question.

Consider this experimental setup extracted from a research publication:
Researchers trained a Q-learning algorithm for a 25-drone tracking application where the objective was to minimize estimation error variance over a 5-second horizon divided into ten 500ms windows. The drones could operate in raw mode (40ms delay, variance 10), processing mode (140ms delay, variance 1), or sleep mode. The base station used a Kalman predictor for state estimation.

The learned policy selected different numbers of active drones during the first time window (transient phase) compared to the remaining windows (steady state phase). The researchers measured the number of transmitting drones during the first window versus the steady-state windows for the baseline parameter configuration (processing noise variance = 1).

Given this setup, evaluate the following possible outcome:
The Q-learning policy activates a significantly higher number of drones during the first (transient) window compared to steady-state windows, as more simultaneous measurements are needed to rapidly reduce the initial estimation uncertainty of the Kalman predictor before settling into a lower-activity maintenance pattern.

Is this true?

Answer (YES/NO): NO